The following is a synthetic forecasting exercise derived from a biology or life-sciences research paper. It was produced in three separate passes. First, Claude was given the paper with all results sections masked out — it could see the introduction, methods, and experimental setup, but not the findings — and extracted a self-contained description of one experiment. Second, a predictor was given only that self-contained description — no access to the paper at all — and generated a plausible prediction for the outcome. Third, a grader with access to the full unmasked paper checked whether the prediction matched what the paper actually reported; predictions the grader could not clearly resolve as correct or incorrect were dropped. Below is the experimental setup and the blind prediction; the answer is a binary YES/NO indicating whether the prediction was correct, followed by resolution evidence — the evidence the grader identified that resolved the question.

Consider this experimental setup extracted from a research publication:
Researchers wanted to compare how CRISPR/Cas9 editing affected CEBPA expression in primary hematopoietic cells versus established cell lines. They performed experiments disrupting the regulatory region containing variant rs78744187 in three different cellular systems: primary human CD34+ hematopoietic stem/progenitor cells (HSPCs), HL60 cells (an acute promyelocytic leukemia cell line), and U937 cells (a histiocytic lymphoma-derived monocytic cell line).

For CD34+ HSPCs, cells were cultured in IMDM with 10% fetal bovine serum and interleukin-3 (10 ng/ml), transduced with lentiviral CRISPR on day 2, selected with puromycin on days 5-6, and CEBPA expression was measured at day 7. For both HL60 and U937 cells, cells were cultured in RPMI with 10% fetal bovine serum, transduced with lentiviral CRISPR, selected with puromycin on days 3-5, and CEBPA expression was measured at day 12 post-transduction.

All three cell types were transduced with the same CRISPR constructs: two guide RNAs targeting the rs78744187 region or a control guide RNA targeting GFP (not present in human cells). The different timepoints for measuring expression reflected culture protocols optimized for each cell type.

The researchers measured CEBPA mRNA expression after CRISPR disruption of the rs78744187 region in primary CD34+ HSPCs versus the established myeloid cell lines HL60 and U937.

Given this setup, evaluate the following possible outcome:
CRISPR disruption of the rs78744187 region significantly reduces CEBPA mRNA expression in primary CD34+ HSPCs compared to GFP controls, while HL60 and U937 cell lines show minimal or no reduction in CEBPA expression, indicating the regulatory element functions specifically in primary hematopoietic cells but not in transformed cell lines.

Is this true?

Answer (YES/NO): YES